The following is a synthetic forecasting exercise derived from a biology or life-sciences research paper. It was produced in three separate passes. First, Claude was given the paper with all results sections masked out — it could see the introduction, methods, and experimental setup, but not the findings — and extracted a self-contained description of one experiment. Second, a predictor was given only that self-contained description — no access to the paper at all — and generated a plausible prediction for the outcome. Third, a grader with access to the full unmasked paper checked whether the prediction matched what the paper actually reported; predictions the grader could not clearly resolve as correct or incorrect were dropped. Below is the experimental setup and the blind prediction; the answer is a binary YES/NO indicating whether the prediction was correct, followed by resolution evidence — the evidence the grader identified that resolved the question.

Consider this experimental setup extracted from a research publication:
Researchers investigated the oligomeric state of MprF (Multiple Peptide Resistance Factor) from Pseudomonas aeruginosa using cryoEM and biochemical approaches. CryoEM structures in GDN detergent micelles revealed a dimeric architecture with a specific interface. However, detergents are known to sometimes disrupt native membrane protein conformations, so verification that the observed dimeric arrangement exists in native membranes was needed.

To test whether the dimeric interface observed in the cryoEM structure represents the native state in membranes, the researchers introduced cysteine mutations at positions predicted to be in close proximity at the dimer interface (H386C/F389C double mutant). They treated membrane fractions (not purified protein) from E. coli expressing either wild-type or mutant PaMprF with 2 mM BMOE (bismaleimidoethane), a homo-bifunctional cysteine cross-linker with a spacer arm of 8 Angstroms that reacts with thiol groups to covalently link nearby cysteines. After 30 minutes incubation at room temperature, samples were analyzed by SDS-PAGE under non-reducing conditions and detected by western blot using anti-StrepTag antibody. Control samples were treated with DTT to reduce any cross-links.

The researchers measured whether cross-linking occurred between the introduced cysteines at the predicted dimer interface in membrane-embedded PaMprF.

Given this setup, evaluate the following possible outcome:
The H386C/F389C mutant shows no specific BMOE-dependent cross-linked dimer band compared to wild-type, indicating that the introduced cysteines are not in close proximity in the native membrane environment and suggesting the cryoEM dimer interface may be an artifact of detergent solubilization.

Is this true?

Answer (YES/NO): NO